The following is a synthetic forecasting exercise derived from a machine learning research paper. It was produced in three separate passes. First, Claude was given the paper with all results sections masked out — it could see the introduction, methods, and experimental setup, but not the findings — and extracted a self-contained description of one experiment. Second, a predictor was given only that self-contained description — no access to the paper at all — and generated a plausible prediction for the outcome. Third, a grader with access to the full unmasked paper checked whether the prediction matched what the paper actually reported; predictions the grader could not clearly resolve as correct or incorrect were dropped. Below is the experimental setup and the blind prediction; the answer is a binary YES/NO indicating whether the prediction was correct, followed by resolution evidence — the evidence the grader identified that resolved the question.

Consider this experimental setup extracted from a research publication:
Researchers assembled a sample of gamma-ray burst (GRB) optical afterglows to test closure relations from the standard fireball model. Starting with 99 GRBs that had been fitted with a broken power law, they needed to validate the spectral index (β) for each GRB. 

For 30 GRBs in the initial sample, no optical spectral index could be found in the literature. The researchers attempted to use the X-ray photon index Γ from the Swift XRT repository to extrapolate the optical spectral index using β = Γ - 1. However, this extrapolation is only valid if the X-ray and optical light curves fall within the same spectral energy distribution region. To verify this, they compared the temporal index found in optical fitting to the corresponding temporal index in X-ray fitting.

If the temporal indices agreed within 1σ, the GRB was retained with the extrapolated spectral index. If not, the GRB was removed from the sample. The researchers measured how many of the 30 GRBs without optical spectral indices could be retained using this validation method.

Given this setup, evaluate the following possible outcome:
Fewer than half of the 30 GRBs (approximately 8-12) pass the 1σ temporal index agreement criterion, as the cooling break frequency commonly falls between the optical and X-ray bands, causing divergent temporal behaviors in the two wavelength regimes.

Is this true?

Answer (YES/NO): NO